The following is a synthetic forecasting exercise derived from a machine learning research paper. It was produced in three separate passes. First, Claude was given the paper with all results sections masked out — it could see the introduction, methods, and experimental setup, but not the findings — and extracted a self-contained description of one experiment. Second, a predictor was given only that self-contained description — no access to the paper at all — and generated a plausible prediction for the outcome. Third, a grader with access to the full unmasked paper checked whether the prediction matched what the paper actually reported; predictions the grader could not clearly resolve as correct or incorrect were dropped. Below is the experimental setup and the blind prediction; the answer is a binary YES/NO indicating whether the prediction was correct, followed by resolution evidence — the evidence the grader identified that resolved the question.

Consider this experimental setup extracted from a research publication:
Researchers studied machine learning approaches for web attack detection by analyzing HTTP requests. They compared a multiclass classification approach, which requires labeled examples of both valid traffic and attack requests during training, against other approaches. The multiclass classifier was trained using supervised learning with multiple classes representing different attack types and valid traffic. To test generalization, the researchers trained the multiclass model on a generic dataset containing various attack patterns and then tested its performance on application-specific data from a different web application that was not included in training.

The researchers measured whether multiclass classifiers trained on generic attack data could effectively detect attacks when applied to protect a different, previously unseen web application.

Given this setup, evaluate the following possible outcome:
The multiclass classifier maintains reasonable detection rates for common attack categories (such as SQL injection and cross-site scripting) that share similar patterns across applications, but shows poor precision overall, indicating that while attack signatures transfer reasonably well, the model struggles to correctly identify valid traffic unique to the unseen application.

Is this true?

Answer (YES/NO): NO